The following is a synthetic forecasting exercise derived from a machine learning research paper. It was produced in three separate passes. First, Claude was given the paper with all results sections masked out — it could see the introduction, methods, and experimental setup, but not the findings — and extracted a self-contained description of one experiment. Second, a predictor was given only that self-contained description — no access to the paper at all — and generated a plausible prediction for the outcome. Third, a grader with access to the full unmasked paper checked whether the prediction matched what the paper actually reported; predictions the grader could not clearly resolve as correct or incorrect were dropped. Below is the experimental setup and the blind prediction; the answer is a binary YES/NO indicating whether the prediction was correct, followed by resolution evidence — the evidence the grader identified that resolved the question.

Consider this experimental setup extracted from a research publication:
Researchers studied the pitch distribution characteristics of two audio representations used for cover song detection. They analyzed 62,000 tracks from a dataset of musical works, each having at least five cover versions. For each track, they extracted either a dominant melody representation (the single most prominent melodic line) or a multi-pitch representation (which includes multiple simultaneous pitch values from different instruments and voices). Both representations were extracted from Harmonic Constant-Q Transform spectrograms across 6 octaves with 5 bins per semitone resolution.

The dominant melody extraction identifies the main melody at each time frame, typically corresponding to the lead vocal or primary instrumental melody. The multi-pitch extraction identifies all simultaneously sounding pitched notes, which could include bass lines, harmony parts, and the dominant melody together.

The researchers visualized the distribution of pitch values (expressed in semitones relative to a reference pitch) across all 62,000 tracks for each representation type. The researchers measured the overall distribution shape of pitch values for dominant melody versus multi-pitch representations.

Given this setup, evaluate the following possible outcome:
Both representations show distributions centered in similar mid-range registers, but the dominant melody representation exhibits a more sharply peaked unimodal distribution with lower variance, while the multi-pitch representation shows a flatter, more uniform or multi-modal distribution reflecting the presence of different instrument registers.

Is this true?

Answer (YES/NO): NO